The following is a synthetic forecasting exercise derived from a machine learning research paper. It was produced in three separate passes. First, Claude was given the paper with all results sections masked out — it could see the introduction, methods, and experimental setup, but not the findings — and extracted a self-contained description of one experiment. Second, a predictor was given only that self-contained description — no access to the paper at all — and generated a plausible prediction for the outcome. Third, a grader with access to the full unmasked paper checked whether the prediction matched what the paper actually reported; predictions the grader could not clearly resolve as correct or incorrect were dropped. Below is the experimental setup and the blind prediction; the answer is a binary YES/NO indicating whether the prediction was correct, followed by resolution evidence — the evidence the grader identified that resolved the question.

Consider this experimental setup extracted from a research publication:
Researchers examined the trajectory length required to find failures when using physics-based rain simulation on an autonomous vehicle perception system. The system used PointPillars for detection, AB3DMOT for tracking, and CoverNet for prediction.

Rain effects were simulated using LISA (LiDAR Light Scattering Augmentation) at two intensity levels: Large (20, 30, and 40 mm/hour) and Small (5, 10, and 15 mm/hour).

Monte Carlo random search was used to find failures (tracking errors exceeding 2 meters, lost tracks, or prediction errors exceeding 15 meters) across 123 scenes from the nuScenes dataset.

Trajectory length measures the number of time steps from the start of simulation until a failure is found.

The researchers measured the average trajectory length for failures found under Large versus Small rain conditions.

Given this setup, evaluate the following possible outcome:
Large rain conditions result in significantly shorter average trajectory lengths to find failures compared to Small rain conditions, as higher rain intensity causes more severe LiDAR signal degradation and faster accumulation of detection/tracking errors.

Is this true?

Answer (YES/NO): NO